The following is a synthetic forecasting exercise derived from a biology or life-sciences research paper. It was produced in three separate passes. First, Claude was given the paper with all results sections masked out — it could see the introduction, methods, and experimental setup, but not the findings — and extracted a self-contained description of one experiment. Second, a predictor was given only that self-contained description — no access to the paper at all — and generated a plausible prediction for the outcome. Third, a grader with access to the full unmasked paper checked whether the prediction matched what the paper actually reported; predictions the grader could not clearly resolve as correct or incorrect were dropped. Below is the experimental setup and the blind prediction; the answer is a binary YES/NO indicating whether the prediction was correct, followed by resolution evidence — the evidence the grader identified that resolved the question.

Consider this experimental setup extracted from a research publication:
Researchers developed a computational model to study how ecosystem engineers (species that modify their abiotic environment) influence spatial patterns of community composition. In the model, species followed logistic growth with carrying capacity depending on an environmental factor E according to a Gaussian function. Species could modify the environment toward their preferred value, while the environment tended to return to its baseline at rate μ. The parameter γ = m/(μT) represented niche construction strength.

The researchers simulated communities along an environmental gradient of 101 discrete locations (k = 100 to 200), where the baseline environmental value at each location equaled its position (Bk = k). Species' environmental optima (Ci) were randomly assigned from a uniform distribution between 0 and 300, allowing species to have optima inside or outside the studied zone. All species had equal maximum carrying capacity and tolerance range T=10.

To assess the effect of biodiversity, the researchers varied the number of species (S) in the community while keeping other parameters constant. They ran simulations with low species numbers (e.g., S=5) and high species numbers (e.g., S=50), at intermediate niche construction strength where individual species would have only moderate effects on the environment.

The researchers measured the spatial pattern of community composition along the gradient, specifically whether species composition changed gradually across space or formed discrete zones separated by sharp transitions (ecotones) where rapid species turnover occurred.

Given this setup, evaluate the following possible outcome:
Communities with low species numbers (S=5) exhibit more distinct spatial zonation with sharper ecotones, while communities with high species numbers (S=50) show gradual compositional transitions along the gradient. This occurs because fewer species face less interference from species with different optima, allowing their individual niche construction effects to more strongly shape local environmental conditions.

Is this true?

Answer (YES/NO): NO